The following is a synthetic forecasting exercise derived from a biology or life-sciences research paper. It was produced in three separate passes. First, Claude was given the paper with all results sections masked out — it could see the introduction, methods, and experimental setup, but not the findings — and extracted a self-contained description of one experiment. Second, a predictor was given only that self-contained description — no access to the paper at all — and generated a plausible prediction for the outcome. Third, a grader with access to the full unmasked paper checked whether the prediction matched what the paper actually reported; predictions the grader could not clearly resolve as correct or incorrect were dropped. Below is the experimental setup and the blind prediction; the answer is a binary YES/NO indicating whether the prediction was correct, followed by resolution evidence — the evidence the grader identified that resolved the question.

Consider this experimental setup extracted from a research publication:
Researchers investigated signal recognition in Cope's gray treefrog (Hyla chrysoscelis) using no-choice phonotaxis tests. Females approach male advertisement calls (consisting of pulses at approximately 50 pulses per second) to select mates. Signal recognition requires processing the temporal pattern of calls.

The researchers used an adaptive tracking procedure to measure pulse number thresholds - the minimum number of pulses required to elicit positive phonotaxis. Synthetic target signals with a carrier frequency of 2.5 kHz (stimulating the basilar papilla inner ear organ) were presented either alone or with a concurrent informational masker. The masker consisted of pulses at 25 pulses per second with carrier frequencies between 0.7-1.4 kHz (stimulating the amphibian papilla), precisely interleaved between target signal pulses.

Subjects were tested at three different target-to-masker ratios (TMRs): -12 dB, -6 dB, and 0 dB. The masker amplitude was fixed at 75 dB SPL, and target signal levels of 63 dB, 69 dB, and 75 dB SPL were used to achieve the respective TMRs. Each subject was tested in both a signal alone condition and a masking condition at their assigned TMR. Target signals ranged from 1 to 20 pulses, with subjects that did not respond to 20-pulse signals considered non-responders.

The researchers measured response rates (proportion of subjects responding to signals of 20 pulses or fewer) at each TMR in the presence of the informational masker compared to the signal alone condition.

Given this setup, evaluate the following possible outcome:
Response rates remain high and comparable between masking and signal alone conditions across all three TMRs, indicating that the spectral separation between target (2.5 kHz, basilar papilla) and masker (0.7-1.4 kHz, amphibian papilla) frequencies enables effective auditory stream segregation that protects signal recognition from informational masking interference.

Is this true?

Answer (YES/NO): NO